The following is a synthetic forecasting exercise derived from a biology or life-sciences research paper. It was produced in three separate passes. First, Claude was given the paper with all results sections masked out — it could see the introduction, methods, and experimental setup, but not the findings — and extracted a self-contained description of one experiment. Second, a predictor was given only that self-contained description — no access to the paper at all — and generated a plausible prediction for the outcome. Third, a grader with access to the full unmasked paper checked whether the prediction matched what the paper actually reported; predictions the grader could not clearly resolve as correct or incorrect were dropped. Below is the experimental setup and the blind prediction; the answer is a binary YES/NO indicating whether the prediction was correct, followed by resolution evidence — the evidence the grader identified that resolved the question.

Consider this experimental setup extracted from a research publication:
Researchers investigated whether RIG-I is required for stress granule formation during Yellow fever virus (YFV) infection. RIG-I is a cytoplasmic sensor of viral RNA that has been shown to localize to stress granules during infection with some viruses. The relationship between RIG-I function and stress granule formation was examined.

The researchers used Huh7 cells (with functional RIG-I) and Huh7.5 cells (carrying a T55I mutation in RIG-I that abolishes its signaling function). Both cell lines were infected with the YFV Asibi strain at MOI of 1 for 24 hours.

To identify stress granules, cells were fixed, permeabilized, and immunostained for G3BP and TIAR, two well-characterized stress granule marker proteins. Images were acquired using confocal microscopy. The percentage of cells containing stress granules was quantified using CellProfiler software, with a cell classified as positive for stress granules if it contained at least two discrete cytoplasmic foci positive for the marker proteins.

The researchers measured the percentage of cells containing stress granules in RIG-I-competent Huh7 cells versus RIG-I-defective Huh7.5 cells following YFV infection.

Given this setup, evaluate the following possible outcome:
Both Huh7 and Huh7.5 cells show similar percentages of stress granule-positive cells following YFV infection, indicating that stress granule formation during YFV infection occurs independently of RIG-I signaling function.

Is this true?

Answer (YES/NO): YES